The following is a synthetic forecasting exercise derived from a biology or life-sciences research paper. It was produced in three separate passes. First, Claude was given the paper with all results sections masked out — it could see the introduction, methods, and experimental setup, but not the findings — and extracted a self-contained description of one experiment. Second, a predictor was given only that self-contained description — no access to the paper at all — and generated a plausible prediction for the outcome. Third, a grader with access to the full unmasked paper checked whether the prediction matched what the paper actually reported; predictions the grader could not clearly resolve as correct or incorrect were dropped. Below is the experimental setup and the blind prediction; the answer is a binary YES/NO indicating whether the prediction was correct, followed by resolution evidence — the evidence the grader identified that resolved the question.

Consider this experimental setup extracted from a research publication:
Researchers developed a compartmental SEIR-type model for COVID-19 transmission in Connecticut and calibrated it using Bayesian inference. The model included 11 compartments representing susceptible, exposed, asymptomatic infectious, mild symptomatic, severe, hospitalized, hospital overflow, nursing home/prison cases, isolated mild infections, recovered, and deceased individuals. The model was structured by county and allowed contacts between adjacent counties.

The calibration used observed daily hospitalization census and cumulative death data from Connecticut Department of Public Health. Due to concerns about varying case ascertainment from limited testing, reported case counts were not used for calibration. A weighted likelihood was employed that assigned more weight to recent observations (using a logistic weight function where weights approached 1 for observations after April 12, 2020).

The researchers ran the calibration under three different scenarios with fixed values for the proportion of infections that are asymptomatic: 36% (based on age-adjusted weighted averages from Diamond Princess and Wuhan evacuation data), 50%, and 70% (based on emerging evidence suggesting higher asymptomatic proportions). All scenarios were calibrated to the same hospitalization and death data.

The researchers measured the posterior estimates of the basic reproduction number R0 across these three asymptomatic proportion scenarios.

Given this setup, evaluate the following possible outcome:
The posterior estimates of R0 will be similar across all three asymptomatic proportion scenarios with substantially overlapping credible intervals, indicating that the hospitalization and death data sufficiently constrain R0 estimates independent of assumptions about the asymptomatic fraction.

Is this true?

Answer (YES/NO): NO